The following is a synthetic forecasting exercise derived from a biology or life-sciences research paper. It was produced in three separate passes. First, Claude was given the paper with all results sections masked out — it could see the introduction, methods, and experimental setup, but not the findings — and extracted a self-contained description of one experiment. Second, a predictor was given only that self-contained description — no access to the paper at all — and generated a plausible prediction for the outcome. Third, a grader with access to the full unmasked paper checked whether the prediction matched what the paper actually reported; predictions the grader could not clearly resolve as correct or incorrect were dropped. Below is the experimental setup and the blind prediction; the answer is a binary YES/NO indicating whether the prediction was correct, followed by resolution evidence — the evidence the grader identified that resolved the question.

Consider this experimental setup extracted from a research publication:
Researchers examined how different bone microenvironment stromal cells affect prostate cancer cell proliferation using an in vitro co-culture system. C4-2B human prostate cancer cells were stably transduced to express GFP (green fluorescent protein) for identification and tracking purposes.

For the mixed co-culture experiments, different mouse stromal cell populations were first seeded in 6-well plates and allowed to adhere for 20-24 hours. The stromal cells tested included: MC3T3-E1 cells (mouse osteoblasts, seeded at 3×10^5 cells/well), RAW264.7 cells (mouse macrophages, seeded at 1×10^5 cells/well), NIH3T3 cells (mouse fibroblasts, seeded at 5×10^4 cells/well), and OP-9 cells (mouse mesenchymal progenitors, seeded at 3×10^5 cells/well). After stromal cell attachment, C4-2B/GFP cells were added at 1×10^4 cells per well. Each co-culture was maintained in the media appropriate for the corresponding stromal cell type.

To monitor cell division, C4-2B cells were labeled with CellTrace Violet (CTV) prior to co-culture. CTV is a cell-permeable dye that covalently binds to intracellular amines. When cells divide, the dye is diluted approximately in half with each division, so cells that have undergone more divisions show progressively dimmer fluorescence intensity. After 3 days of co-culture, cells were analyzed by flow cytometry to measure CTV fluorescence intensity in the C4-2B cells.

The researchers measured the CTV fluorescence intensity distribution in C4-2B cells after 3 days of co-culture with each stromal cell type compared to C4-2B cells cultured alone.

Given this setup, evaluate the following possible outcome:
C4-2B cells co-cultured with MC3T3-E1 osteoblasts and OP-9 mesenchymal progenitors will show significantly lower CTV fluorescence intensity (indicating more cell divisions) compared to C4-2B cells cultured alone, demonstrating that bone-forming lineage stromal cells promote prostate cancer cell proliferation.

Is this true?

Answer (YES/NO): NO